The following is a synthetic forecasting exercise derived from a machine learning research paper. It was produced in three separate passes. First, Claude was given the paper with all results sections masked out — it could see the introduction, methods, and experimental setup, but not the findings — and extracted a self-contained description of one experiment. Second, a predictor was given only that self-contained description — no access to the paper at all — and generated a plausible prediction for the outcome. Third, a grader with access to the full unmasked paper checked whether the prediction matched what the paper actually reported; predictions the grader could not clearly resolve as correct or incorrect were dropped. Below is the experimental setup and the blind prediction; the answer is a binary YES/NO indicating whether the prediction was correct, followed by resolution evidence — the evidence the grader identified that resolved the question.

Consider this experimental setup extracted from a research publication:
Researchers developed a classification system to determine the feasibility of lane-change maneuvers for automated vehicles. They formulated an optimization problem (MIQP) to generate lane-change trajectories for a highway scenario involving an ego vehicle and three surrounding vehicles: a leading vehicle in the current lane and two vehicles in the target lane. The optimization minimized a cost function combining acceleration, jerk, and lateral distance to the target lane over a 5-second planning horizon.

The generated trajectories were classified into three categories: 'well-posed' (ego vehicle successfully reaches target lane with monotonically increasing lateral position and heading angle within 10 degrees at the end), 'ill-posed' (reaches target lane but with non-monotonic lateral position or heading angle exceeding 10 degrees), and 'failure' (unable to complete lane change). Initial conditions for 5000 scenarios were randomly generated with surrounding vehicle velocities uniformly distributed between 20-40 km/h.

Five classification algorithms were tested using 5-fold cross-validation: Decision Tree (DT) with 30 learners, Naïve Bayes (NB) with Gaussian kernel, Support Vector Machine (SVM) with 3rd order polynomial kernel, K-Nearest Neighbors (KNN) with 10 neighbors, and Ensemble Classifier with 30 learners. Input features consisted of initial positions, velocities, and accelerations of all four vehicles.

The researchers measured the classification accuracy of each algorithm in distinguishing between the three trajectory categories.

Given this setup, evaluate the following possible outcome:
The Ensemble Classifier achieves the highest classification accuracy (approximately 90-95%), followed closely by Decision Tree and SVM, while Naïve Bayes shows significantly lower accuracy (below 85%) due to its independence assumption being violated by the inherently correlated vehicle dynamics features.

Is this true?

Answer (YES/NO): NO